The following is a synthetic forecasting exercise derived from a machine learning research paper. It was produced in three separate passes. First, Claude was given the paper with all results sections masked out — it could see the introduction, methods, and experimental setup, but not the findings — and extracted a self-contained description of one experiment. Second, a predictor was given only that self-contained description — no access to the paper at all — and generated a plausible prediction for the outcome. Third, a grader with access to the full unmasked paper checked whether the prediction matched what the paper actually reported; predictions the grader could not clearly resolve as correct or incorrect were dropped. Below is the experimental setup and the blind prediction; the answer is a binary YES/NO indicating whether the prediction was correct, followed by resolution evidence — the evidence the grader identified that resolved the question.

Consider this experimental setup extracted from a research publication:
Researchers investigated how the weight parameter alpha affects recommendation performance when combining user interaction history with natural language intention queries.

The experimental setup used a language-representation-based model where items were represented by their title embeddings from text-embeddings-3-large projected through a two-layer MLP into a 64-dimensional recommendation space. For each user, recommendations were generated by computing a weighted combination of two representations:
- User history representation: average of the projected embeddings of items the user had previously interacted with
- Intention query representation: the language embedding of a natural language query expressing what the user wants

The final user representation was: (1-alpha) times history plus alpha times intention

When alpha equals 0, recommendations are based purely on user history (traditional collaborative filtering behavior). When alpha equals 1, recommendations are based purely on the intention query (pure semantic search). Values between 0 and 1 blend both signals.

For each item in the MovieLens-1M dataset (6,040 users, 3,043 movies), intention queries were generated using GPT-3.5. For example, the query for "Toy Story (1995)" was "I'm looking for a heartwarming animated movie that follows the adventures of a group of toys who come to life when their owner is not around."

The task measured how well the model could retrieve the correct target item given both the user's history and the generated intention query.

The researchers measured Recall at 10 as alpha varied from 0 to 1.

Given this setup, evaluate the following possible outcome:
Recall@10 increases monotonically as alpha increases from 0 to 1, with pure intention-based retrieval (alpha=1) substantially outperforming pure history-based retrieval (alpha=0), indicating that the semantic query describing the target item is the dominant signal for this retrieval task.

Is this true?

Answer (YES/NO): NO